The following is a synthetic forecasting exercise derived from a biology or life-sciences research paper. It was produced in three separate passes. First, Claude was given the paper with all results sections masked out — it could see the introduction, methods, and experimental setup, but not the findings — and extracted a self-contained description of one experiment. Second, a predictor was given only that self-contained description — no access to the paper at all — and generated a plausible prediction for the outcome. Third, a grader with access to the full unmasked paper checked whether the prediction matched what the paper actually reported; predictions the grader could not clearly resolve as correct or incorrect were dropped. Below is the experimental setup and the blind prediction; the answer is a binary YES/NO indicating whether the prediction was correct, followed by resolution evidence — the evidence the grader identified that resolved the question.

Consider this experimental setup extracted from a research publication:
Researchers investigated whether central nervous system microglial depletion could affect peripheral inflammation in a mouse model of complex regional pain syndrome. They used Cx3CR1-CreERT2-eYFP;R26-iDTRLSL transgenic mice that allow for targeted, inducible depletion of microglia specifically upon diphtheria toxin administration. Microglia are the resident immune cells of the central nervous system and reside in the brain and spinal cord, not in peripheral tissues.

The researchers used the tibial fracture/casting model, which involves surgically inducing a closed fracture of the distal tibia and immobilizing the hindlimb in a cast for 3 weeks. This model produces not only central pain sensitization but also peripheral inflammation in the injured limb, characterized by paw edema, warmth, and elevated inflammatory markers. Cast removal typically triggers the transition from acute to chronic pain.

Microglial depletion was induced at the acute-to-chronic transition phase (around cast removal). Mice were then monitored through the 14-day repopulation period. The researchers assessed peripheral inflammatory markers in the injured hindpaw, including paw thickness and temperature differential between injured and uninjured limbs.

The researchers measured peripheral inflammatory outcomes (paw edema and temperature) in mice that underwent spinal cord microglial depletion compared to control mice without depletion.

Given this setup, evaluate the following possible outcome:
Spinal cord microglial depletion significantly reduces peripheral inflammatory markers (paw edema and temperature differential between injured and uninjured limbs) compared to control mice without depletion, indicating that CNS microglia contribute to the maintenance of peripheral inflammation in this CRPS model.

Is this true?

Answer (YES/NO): YES